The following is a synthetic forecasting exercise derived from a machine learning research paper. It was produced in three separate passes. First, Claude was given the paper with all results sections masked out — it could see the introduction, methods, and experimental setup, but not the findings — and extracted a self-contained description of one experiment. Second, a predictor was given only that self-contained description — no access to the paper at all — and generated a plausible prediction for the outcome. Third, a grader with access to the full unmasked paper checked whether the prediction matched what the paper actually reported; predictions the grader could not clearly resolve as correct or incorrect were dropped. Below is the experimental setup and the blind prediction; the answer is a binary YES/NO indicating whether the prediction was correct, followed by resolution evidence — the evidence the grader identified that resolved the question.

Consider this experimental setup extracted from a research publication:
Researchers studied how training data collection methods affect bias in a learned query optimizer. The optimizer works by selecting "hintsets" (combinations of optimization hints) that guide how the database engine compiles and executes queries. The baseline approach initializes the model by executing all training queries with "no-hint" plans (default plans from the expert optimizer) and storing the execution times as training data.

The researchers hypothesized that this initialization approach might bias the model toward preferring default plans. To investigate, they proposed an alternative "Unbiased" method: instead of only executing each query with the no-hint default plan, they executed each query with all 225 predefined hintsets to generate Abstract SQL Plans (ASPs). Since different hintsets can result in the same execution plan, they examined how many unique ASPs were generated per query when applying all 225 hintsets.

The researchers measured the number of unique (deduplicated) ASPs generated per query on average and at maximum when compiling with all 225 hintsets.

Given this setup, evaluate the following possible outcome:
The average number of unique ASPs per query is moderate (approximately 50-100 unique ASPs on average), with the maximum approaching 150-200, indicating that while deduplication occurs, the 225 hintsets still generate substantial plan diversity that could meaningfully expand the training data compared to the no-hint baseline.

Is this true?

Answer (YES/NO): NO